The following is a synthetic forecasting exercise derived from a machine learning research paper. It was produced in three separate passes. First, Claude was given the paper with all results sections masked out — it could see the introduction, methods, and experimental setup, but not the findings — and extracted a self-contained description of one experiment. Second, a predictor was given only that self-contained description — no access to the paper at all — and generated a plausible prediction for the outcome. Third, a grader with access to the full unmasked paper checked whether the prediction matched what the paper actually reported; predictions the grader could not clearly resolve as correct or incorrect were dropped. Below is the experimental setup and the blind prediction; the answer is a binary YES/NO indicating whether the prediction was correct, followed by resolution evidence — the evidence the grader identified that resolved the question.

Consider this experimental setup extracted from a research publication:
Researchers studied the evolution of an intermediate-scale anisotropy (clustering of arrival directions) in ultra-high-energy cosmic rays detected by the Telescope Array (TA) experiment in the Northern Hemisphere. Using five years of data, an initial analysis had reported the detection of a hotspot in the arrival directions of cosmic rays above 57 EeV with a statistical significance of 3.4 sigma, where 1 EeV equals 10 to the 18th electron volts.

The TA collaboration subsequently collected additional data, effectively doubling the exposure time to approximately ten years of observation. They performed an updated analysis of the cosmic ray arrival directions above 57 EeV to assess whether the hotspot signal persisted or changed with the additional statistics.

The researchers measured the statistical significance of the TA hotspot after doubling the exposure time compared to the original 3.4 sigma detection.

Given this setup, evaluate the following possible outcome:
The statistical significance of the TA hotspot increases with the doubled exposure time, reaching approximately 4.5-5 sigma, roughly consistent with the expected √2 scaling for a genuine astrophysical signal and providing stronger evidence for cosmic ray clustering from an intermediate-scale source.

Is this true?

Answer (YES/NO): NO